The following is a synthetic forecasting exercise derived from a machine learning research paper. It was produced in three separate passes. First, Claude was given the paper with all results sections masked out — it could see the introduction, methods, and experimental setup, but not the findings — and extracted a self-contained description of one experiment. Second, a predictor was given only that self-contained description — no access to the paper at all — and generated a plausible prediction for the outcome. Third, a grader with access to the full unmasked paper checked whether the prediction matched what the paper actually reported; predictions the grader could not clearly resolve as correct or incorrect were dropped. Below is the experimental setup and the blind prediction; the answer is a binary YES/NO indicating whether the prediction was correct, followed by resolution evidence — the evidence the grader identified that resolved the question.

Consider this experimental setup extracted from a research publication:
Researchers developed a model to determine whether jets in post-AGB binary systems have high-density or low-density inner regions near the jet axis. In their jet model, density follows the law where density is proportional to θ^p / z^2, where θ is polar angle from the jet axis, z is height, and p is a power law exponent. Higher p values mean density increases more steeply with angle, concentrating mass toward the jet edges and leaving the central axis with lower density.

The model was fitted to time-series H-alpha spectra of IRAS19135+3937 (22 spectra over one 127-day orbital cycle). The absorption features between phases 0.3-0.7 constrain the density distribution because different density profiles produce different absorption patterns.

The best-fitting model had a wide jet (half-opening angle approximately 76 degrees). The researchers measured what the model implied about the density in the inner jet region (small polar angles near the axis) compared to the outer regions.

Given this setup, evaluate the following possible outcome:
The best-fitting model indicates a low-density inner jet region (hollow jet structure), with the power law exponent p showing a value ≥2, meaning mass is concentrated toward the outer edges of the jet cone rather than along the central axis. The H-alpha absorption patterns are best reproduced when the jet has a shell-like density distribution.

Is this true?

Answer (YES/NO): YES